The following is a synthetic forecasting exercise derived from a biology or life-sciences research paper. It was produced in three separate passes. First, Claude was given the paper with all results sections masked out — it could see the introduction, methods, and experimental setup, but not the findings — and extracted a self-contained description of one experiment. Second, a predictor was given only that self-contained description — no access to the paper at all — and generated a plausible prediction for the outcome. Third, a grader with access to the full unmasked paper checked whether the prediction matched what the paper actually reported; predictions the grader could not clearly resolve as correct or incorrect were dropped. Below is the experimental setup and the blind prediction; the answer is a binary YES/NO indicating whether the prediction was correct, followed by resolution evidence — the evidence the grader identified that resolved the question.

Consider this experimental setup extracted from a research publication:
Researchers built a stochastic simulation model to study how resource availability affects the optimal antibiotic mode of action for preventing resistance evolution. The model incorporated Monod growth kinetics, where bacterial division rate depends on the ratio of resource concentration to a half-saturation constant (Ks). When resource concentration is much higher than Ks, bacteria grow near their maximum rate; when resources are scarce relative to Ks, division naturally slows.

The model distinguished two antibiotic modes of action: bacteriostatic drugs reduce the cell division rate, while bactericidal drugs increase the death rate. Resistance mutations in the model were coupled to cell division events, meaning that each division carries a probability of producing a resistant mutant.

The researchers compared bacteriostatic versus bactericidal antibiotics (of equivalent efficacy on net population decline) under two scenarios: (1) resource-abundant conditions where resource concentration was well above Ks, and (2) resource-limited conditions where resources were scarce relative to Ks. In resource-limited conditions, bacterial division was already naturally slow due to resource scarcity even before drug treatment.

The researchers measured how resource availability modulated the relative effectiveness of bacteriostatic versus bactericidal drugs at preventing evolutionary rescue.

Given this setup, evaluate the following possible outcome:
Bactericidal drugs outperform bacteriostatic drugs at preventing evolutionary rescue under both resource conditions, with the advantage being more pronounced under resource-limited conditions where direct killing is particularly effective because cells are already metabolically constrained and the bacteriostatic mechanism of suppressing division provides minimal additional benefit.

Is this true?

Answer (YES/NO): NO